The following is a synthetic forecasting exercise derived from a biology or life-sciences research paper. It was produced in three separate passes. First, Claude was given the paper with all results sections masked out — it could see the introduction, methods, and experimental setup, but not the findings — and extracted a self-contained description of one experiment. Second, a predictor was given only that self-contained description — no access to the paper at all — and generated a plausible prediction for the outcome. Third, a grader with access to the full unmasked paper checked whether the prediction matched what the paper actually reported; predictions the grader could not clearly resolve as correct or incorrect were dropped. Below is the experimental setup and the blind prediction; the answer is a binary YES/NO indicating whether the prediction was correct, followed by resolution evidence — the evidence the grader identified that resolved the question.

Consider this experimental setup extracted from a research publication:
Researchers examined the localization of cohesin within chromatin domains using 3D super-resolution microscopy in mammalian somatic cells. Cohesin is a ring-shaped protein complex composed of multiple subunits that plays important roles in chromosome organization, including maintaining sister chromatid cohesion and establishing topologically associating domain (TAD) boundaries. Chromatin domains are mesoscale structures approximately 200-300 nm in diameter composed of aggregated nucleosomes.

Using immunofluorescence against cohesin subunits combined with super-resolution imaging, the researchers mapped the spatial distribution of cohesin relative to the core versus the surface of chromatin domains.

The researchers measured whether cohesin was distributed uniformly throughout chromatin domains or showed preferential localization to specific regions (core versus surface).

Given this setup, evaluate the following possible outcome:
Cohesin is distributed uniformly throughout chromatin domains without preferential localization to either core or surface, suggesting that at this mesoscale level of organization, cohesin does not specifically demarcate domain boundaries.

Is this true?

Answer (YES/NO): NO